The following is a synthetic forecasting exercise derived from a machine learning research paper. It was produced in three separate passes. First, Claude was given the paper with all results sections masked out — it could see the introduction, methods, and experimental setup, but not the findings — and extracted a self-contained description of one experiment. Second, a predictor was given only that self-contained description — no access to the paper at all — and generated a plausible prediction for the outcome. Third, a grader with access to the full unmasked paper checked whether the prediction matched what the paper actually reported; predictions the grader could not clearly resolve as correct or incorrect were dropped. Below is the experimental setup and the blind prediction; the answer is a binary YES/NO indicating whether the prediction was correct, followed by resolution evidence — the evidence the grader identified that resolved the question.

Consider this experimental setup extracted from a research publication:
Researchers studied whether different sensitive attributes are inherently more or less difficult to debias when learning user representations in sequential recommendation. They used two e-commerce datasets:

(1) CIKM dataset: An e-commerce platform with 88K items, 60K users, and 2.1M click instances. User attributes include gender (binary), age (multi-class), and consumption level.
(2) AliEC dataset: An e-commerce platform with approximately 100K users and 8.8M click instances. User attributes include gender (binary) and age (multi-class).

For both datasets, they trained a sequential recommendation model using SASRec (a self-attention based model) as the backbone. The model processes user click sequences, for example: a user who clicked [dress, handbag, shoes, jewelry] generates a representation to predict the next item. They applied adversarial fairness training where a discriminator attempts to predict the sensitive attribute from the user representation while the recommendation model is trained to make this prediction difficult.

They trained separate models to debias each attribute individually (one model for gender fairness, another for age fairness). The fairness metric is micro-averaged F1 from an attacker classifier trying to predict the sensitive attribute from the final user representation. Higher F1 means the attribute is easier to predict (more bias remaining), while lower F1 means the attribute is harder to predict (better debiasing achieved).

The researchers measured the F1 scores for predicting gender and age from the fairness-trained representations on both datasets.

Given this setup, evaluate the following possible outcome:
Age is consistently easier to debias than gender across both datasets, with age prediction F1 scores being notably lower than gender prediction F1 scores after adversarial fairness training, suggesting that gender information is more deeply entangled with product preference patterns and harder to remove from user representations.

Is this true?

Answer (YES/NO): YES